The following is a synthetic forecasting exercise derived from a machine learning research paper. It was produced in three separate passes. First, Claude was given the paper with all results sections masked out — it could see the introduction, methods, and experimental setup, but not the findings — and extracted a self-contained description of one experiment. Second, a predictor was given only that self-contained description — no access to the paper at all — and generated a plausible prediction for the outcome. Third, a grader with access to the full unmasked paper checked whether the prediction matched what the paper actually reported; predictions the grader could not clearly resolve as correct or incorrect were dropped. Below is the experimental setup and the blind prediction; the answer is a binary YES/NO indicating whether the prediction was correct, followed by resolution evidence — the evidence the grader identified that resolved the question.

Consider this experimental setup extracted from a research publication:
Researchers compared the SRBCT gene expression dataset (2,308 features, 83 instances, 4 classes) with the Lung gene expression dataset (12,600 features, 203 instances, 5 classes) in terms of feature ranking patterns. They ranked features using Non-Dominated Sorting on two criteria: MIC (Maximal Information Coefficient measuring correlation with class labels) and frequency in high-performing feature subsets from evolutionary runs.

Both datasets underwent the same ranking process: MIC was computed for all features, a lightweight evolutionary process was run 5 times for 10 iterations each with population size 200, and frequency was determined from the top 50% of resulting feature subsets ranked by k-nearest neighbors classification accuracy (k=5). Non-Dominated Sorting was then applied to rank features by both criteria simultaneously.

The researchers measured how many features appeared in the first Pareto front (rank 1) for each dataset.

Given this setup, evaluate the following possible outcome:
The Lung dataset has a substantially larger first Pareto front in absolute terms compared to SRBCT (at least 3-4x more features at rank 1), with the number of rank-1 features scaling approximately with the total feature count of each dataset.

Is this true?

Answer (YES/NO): YES